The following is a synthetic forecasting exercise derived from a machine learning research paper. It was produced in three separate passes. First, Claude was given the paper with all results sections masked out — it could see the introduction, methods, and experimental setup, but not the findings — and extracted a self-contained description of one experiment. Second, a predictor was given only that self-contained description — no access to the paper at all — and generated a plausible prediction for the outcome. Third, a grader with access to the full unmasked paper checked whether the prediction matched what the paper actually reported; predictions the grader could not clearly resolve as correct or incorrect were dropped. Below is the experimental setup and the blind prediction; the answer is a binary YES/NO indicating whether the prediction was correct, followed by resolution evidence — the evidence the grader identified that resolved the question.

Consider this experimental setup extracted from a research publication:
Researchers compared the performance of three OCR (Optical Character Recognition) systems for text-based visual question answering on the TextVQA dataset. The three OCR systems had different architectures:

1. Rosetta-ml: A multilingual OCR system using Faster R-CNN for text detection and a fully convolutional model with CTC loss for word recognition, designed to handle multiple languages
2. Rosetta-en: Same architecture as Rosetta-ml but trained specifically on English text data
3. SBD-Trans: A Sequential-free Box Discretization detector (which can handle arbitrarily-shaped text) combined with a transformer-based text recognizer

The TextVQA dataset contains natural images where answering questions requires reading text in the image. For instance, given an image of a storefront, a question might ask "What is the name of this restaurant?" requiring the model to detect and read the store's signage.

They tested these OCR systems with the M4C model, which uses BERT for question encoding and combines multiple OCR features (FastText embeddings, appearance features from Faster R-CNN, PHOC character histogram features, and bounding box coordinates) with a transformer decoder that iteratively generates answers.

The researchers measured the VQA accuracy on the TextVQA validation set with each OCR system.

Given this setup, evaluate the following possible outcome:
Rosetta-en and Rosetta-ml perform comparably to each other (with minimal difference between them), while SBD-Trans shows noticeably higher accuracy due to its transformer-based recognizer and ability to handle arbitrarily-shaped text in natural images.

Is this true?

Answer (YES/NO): NO